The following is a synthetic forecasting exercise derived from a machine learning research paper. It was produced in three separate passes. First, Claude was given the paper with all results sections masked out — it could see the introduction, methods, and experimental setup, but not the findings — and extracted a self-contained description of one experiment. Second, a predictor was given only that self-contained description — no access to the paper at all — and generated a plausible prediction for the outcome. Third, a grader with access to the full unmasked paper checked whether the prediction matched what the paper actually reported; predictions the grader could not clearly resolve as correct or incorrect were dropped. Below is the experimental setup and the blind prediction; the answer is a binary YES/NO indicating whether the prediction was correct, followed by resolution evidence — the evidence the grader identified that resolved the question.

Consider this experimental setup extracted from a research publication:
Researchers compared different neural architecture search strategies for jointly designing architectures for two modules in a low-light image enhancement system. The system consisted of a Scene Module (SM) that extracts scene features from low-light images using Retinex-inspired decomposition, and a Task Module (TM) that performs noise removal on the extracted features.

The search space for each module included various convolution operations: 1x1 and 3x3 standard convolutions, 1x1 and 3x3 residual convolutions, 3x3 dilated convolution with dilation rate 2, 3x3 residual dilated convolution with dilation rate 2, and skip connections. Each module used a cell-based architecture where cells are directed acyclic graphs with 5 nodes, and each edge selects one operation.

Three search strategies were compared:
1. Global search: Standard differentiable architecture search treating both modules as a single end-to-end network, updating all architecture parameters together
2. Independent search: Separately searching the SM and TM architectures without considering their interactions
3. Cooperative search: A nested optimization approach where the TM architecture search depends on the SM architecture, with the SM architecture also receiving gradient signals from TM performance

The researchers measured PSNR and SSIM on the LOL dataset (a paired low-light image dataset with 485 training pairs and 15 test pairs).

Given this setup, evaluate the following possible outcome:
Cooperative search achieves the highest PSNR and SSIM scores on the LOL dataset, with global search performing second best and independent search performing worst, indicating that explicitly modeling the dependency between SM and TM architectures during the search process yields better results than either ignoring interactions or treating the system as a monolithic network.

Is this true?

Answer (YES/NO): NO